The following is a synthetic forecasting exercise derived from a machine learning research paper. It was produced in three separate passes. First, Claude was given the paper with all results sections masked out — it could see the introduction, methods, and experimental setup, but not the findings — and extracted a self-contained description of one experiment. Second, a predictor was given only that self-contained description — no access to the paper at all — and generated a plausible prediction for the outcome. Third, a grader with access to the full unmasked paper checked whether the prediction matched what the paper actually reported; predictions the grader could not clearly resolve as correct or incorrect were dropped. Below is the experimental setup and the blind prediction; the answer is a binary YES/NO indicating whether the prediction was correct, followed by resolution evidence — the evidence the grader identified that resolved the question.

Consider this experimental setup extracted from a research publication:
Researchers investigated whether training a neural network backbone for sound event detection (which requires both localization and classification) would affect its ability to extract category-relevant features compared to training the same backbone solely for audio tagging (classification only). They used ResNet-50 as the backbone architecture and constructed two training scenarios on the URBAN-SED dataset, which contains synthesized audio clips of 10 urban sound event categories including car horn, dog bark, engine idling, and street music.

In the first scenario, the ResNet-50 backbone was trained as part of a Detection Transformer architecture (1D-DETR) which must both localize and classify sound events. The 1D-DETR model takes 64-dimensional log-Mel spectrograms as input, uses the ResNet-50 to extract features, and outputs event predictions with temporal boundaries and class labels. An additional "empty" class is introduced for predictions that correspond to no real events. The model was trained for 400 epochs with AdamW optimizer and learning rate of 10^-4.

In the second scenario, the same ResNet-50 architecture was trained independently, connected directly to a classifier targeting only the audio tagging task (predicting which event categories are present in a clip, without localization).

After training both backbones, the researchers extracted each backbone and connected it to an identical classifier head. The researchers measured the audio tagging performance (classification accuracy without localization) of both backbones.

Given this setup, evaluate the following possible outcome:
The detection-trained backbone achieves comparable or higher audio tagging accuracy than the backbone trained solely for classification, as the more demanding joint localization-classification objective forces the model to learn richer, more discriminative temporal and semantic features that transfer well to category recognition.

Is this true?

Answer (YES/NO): NO